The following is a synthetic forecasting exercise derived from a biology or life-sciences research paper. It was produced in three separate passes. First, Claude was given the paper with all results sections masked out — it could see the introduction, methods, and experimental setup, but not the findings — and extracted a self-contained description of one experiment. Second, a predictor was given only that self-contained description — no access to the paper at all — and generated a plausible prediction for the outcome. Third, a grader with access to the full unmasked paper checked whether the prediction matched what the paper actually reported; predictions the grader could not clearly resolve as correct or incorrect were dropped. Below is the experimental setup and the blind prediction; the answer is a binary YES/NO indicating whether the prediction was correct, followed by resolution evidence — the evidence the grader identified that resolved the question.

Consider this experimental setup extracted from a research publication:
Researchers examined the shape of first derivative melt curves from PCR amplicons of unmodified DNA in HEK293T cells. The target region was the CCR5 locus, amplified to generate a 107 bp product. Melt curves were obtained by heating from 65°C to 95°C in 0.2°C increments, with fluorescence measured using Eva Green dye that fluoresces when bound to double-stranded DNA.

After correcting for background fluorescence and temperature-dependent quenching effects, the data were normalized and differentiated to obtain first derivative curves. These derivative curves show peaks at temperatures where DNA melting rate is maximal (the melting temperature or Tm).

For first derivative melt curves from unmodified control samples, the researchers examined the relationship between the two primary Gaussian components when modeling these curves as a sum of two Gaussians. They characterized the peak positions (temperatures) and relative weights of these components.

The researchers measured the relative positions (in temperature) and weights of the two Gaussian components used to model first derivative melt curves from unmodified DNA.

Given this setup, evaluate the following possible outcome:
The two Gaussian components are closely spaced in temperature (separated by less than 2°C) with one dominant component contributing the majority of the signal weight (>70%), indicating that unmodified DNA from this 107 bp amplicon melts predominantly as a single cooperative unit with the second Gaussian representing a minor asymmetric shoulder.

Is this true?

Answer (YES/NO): NO